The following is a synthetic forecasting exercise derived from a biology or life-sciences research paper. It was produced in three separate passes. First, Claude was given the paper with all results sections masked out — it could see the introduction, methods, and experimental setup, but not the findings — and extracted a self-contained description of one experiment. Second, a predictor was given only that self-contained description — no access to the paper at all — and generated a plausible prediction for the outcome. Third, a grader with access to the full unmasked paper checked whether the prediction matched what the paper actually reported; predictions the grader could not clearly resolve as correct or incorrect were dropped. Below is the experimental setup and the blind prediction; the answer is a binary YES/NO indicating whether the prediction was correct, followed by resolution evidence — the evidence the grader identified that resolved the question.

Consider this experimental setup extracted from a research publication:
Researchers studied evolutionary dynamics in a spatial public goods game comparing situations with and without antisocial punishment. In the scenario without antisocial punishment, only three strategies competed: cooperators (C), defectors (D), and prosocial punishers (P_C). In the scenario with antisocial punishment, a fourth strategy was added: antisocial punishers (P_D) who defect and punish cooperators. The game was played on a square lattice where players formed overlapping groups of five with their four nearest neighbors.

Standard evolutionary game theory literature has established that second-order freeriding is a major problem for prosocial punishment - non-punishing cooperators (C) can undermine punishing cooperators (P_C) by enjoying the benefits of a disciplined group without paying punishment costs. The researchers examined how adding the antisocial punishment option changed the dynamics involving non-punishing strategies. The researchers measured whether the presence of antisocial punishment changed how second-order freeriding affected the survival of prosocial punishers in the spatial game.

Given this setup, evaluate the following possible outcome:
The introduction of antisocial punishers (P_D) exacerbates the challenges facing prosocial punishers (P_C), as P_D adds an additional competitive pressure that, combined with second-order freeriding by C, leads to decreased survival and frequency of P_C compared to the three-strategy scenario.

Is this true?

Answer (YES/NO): NO